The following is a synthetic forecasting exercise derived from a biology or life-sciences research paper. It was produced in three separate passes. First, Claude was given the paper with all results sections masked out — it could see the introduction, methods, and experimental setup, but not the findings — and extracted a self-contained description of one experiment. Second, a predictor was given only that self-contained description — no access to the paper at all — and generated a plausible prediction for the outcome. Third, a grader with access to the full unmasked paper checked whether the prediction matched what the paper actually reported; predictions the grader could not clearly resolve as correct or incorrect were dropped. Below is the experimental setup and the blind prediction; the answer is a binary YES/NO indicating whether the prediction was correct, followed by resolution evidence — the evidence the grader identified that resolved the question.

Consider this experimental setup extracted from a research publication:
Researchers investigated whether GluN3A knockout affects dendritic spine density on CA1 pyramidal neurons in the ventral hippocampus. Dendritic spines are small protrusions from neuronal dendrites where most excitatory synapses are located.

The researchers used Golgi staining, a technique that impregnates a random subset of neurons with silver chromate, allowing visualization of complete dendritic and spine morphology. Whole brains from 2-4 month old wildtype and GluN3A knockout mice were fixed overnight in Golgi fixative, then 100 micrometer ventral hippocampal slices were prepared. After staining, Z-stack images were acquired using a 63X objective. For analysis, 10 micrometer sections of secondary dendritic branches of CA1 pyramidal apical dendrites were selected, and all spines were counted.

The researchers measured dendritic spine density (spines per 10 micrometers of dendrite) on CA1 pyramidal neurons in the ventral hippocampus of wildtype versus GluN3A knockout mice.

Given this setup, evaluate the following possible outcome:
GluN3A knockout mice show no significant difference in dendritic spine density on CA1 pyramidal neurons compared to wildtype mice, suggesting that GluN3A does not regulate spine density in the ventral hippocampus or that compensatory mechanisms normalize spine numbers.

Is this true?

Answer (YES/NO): YES